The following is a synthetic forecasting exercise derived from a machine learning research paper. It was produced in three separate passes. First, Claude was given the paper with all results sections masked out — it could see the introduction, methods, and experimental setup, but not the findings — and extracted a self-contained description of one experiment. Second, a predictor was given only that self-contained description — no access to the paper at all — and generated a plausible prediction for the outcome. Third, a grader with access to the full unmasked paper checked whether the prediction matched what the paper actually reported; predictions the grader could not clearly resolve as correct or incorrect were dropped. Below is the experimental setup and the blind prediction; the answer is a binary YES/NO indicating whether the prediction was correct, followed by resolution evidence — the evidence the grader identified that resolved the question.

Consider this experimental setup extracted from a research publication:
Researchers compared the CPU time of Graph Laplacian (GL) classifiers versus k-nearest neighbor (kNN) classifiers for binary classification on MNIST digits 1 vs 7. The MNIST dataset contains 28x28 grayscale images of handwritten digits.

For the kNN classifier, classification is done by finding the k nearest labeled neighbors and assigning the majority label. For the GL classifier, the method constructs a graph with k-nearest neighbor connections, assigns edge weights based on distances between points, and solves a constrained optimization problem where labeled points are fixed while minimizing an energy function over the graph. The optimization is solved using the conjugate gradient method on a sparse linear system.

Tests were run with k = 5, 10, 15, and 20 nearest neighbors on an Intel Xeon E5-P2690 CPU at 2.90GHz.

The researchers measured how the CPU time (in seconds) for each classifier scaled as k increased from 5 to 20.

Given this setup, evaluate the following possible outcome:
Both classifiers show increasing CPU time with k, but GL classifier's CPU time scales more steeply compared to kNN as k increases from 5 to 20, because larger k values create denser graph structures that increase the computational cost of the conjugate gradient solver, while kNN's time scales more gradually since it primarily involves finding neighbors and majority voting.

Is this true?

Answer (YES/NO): YES